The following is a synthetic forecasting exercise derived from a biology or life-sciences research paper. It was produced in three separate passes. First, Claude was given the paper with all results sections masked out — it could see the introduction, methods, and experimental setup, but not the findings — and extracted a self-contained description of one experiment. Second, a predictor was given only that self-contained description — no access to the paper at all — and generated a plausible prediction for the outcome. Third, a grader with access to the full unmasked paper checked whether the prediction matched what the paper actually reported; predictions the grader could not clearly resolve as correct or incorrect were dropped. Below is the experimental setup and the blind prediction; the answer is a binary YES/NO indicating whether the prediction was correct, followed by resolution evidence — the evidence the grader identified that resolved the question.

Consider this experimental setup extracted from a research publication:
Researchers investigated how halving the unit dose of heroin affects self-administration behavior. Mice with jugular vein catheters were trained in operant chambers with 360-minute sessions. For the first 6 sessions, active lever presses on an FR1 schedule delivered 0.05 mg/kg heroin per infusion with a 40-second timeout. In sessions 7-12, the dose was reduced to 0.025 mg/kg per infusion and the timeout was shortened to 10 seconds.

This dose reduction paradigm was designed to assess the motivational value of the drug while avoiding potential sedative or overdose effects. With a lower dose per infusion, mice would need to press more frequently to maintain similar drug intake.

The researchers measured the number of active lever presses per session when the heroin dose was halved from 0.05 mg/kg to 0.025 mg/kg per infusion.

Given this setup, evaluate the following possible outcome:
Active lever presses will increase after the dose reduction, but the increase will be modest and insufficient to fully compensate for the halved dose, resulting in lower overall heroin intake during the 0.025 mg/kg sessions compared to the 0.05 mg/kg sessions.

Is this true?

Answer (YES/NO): NO